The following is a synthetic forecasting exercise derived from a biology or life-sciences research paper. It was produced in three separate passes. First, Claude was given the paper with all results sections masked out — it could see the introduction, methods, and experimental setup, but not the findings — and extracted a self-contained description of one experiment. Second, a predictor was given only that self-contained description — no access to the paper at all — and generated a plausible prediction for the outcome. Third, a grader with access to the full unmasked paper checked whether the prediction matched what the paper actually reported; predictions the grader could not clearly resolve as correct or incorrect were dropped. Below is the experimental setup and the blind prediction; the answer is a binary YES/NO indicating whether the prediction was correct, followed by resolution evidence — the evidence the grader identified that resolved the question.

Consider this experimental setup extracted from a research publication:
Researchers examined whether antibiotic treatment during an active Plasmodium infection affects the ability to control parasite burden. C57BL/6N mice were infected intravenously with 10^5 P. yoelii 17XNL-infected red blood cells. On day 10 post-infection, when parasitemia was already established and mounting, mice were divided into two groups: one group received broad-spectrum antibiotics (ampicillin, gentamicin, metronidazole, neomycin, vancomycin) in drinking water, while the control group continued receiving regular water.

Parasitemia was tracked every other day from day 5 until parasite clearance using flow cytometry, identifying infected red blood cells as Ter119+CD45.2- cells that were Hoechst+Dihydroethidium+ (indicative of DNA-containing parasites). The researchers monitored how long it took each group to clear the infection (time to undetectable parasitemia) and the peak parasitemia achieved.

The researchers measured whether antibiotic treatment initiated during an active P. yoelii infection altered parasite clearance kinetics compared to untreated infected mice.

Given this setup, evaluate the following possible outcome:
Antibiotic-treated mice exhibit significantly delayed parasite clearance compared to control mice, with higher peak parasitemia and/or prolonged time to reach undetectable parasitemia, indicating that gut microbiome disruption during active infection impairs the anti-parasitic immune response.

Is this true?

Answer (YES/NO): NO